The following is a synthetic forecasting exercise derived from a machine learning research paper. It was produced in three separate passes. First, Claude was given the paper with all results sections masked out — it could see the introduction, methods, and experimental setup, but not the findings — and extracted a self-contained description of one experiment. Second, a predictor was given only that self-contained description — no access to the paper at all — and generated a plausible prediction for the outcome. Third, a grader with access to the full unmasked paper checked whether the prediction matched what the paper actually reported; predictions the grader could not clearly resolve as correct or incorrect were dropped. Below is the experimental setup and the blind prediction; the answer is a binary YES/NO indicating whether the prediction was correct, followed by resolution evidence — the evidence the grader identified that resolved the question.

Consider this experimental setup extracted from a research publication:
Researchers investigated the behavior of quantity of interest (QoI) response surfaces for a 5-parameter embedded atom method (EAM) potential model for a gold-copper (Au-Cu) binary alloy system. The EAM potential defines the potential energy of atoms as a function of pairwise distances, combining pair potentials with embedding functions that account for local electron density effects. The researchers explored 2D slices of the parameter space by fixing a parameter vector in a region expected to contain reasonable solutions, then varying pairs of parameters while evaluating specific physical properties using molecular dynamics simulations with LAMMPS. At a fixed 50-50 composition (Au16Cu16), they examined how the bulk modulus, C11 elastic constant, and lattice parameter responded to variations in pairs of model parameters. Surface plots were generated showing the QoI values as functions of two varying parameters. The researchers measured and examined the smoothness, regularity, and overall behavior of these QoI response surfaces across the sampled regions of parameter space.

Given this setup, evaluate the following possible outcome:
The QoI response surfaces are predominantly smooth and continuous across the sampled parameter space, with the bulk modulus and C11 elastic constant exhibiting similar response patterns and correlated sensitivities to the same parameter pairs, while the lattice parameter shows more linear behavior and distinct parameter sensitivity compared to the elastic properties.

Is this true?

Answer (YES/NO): NO